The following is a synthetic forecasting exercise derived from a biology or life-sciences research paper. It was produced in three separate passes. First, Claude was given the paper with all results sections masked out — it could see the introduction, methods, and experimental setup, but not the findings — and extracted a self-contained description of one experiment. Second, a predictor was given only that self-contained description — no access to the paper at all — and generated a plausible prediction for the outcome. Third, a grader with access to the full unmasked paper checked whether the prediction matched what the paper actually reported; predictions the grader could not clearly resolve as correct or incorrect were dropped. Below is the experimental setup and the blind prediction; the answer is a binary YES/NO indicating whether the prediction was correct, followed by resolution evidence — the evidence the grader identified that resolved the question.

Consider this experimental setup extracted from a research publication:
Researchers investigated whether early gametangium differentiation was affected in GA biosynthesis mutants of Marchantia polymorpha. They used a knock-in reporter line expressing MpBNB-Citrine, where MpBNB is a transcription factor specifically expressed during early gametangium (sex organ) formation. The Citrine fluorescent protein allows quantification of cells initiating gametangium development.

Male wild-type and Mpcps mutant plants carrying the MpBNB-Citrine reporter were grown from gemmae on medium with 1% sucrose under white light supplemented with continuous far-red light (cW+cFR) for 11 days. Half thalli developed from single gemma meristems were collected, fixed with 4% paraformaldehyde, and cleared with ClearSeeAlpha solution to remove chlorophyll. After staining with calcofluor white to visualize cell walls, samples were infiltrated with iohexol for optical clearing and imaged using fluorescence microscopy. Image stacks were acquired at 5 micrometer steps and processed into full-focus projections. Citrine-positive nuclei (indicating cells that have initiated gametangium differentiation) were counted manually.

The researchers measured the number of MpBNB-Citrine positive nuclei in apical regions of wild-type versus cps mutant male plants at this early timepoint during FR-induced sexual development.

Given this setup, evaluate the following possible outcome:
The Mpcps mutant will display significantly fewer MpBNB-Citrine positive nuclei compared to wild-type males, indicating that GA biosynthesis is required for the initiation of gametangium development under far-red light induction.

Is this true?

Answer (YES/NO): YES